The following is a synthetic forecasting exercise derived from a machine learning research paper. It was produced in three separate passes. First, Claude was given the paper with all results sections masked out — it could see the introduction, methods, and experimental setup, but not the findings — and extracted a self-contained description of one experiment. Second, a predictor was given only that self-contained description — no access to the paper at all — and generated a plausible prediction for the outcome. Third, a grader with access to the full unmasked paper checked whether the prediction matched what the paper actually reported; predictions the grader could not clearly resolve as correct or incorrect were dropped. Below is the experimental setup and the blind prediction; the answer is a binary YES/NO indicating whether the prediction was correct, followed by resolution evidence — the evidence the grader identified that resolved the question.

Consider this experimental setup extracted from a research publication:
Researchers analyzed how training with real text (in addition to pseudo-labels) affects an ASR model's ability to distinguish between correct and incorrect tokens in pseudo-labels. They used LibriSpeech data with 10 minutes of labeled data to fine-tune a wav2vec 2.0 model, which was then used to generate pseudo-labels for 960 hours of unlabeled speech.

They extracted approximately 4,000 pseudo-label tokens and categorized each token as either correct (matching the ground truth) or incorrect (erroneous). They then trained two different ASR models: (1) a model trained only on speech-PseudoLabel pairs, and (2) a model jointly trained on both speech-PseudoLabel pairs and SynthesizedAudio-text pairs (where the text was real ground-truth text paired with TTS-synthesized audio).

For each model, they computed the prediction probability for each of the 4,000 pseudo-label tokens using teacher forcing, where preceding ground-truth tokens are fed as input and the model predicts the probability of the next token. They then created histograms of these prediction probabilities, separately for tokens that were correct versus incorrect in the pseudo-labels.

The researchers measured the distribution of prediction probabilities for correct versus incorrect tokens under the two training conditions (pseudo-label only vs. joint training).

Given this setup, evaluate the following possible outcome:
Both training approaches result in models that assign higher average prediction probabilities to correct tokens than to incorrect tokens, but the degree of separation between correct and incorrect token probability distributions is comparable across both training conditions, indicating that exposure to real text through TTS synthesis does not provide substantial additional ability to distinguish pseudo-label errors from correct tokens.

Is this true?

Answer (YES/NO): NO